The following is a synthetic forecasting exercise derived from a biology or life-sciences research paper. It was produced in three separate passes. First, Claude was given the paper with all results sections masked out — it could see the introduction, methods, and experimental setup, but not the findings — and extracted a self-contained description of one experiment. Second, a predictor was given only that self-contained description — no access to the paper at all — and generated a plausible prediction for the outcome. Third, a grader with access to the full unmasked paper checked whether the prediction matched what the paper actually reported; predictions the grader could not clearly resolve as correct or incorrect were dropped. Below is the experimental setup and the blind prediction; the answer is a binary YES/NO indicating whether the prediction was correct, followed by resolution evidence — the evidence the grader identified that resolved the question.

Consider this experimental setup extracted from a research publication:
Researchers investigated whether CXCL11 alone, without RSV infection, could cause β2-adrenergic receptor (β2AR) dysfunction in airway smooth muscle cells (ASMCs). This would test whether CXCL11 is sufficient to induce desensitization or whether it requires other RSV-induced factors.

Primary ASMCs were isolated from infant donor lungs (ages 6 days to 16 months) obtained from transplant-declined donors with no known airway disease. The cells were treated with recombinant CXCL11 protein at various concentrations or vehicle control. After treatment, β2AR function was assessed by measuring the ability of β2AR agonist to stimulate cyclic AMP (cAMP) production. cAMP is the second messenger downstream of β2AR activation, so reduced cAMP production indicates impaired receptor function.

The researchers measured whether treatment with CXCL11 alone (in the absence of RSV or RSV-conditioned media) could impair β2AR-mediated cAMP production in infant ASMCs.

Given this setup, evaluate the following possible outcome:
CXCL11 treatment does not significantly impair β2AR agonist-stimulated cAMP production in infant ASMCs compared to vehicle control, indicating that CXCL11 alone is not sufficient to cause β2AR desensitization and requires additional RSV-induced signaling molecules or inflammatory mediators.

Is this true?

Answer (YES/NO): NO